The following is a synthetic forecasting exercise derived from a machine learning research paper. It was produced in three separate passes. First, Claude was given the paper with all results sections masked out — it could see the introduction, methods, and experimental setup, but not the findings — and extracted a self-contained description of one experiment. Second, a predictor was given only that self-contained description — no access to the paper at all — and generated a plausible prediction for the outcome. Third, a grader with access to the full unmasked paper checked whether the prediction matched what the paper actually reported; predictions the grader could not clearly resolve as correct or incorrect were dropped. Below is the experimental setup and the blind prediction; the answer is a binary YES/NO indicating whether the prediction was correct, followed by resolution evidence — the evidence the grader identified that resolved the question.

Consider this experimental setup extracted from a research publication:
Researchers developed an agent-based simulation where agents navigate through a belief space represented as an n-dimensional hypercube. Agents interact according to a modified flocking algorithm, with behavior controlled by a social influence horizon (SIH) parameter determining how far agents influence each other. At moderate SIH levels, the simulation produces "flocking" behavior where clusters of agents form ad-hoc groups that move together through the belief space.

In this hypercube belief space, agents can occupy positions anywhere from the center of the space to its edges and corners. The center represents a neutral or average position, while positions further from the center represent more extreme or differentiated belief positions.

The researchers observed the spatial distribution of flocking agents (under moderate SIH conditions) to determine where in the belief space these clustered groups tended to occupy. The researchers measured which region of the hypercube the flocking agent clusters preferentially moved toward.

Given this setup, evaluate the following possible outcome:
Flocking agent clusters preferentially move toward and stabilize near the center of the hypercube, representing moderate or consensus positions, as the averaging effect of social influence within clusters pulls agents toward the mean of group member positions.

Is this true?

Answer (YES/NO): YES